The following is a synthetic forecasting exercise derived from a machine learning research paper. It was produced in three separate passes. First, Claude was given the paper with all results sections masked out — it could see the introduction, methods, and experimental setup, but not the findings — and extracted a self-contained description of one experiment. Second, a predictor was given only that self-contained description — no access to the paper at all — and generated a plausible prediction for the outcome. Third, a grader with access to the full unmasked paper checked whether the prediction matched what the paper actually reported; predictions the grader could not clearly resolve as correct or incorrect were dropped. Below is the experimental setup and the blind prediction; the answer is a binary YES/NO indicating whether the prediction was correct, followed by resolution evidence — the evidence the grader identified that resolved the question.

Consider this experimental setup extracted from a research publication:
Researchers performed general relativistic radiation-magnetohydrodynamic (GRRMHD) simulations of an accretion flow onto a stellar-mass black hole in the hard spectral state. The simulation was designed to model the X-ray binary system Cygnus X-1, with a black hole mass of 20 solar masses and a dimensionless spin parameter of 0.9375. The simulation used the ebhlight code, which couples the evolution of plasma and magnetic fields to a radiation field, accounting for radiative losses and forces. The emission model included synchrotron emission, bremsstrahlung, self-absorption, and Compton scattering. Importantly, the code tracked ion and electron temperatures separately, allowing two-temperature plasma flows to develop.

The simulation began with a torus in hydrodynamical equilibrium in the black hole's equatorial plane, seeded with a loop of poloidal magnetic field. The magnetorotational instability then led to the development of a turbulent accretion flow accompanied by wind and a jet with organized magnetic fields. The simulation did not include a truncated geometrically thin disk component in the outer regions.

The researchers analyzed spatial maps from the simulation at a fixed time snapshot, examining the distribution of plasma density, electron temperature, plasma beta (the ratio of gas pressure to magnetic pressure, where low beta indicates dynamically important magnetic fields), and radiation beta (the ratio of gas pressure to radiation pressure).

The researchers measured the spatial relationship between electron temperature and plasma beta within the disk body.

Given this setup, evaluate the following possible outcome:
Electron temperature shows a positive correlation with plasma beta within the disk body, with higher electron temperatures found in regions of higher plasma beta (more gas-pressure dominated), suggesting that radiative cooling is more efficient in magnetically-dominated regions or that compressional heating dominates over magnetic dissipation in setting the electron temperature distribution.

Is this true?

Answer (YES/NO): YES